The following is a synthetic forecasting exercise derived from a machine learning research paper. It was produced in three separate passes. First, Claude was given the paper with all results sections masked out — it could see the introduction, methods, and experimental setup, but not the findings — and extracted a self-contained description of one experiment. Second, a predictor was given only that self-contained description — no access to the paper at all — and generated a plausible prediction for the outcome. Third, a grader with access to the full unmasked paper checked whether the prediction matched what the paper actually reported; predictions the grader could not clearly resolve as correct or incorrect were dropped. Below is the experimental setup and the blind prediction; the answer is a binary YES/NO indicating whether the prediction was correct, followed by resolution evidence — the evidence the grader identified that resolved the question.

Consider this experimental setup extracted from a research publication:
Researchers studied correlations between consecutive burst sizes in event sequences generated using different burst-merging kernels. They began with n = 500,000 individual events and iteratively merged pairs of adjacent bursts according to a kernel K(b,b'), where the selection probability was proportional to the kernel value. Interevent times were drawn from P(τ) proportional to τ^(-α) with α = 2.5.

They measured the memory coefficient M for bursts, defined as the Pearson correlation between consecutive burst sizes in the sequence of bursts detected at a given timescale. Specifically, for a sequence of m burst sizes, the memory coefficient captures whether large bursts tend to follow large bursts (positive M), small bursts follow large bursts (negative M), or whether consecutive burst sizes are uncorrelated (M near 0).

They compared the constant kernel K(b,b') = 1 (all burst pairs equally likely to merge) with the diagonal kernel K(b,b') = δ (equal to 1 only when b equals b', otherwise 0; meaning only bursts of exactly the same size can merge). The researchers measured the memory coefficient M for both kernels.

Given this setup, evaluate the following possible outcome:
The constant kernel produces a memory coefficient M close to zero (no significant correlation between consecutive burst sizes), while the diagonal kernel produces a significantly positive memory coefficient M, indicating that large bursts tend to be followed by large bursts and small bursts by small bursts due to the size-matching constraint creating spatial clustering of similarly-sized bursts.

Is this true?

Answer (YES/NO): YES